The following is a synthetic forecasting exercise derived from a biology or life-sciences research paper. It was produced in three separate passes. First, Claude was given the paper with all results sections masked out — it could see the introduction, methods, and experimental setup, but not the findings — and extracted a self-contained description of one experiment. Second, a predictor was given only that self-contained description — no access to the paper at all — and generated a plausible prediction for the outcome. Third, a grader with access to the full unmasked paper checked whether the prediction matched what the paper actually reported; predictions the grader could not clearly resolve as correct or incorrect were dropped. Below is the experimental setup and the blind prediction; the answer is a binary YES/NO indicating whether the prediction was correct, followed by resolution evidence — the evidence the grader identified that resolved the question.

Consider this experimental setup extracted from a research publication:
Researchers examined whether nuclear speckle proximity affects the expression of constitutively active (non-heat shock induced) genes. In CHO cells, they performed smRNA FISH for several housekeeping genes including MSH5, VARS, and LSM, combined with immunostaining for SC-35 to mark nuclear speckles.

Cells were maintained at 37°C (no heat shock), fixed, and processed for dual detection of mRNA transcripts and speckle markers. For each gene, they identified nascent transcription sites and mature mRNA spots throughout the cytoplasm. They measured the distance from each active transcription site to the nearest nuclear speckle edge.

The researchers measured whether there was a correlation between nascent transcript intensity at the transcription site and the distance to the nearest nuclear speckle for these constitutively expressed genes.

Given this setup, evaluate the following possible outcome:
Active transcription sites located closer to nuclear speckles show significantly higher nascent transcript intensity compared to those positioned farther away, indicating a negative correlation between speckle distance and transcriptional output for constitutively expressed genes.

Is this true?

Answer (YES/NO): YES